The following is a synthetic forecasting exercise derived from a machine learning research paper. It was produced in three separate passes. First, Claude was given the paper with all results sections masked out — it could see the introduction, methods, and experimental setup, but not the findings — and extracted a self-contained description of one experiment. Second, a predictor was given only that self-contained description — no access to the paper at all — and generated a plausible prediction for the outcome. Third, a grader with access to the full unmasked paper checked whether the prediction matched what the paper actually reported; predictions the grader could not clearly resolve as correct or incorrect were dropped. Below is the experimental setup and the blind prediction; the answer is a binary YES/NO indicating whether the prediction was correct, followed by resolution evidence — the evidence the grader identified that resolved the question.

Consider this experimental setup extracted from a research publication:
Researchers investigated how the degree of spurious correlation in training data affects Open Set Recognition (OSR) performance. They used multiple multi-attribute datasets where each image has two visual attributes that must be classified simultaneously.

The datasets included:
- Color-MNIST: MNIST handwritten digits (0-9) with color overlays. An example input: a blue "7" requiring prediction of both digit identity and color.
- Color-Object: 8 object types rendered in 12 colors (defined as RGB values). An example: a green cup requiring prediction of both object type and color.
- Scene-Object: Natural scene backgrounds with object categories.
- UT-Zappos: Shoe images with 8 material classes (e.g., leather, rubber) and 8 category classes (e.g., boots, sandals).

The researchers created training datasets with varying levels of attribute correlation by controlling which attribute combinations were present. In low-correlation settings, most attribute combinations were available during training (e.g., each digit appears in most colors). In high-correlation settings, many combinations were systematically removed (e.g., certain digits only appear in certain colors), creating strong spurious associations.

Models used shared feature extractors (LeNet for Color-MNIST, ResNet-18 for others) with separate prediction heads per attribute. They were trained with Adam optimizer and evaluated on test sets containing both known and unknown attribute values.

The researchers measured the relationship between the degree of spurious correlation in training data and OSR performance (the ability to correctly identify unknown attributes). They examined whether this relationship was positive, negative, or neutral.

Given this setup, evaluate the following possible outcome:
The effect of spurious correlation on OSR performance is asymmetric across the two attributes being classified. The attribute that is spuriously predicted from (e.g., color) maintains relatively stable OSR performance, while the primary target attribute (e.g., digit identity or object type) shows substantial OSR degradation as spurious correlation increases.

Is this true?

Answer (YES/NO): YES